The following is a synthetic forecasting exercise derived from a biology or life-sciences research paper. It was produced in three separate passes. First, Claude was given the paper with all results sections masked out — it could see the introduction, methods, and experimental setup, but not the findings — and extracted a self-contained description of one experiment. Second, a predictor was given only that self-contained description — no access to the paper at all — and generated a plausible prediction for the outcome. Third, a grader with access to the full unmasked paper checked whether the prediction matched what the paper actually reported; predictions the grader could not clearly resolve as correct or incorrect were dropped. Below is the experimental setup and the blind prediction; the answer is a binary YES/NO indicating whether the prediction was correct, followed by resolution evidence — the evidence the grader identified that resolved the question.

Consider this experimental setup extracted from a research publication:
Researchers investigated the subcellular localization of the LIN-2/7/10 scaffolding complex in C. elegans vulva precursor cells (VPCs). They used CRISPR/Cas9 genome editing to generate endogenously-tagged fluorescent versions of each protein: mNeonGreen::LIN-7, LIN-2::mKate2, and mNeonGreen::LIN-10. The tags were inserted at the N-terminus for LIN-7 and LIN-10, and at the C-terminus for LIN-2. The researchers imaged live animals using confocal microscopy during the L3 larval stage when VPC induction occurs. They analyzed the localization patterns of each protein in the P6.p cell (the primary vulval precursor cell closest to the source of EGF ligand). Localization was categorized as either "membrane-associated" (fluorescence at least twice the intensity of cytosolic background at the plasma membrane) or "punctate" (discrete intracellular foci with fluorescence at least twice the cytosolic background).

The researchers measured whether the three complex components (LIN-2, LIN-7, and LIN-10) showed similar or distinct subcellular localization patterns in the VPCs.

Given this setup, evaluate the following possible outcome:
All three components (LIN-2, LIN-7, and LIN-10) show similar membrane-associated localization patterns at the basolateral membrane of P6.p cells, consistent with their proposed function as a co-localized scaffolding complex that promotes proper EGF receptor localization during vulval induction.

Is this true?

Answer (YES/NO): NO